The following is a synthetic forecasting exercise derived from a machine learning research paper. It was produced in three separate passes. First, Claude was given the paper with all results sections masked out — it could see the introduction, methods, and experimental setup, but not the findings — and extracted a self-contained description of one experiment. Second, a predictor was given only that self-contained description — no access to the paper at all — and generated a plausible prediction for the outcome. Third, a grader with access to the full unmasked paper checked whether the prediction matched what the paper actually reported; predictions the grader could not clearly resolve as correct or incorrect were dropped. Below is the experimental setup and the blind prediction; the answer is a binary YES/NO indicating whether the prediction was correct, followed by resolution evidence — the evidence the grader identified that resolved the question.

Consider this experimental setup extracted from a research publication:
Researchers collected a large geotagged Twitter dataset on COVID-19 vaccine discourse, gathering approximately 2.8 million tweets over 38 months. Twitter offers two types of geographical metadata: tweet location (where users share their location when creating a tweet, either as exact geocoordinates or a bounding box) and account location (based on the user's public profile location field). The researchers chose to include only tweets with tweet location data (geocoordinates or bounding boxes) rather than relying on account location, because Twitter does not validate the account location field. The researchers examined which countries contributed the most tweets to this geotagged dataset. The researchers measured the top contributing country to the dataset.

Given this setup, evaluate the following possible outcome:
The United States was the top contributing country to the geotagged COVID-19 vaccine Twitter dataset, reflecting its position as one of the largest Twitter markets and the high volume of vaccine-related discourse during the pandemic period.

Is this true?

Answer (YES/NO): YES